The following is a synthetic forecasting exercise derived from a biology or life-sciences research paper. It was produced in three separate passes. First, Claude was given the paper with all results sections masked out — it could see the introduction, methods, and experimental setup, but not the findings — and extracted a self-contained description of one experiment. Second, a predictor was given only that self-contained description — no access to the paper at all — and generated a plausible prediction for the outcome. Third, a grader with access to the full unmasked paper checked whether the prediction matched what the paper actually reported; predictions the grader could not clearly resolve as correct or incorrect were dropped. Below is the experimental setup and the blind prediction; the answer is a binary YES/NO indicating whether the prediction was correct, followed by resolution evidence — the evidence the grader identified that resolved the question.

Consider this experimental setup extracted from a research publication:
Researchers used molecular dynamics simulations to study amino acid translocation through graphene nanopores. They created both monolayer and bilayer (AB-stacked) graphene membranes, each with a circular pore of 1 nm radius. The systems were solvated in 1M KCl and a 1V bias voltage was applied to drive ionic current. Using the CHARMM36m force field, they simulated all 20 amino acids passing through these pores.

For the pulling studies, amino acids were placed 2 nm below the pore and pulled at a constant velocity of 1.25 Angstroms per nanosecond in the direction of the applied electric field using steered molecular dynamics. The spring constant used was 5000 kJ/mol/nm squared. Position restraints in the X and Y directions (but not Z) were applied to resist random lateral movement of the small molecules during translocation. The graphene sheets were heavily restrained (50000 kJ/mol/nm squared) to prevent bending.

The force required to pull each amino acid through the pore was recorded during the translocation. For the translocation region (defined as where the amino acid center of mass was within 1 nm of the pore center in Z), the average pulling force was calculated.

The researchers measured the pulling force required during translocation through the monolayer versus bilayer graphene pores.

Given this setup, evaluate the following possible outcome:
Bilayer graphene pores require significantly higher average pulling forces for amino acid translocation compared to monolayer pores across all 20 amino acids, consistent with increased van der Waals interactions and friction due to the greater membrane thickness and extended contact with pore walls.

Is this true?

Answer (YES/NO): NO